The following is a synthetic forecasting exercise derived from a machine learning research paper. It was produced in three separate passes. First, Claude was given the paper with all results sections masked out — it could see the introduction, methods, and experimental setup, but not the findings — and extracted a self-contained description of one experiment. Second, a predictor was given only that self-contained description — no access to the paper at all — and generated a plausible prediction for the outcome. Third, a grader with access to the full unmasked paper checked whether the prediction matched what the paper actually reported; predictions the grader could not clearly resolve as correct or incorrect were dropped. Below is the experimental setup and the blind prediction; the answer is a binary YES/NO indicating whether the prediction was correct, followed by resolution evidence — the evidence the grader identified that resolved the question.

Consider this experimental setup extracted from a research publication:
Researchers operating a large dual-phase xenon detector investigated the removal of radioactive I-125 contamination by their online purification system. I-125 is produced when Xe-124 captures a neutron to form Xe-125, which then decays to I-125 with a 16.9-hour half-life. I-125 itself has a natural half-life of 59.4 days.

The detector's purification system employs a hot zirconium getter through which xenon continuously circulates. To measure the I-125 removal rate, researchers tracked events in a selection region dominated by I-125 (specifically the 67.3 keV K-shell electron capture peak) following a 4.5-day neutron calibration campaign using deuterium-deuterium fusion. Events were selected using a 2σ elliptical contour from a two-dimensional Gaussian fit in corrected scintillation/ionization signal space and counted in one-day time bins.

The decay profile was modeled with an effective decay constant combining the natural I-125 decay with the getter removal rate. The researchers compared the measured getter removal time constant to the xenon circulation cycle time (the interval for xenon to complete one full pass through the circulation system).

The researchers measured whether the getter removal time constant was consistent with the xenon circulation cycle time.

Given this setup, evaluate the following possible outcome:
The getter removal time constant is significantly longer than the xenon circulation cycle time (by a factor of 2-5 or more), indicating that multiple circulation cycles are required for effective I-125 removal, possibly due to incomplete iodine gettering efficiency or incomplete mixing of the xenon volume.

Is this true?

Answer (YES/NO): NO